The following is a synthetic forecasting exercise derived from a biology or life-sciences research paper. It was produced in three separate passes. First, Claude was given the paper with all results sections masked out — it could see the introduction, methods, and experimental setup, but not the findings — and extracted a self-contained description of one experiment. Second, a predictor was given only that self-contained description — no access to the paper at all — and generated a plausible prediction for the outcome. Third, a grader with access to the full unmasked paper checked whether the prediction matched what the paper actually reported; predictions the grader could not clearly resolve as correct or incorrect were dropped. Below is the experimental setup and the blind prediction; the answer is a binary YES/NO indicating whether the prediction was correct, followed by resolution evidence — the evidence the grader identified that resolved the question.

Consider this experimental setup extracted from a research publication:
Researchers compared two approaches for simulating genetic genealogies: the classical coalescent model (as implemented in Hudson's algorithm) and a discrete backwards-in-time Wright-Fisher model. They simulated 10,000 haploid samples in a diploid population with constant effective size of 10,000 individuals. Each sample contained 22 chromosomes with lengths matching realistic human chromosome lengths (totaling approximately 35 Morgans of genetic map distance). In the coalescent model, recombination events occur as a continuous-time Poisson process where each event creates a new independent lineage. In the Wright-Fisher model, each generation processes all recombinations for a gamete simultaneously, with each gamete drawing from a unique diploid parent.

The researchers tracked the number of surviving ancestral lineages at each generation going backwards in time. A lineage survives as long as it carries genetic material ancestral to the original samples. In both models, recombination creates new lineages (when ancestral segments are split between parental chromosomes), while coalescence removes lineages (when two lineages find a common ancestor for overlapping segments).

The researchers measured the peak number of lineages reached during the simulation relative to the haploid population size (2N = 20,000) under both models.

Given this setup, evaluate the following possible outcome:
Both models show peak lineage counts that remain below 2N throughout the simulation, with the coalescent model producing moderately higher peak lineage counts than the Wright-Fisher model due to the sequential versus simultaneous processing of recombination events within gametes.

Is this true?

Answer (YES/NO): NO